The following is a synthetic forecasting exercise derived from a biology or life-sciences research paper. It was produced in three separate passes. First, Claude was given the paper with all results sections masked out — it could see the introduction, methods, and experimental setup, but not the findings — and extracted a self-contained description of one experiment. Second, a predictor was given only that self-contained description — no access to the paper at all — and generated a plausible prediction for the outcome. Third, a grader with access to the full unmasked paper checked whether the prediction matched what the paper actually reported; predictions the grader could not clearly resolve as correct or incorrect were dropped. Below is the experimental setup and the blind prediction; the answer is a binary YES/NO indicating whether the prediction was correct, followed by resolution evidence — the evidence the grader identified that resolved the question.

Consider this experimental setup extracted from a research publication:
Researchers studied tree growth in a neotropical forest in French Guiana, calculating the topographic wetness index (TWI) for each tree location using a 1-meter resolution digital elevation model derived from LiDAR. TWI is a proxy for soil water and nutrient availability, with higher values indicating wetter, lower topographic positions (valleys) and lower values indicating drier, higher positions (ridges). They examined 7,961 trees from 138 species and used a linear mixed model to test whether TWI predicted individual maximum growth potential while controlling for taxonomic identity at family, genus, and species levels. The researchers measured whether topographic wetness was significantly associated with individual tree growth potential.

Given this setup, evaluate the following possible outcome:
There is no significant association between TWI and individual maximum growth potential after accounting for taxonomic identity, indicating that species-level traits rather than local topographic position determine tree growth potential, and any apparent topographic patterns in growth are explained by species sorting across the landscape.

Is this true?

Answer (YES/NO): YES